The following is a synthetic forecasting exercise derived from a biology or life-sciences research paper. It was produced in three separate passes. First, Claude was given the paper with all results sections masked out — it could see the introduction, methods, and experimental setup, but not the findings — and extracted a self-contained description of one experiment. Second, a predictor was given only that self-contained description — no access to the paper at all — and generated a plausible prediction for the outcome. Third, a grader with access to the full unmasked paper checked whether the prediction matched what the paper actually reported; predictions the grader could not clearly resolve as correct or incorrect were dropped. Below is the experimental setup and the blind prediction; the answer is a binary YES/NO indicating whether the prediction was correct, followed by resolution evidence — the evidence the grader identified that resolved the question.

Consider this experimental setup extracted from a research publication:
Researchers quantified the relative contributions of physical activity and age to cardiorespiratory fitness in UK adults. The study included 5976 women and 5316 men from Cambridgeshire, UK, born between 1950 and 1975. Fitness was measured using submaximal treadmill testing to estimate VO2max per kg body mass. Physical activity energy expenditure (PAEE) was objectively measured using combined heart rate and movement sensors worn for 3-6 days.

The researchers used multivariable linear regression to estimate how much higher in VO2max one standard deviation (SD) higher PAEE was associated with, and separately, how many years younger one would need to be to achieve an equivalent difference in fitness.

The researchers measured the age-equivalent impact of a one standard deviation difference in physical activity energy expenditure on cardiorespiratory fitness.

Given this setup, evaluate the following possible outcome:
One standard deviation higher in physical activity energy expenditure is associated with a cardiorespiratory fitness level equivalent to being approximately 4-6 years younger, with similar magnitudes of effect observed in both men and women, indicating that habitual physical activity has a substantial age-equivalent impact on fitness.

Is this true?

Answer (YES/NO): NO